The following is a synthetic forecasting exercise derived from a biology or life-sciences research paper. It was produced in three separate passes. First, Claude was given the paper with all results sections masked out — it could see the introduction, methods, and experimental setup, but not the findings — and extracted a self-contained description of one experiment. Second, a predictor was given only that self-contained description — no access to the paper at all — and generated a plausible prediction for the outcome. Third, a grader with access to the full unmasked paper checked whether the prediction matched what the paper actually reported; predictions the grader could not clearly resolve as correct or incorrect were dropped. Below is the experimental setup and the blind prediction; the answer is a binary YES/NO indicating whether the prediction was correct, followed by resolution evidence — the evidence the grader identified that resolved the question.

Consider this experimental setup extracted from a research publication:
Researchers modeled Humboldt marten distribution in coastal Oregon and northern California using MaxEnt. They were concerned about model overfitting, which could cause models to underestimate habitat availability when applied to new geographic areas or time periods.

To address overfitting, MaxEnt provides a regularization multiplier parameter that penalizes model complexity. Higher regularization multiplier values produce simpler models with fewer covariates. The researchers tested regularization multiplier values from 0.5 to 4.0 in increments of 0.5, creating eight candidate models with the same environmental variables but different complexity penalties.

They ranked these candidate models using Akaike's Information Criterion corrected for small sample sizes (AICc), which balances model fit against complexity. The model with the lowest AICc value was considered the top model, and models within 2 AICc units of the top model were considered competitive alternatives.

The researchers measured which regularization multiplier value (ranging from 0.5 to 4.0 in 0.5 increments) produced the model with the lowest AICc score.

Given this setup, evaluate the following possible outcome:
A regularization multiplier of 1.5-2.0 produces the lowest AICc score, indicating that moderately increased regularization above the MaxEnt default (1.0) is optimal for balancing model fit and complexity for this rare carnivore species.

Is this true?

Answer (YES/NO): YES